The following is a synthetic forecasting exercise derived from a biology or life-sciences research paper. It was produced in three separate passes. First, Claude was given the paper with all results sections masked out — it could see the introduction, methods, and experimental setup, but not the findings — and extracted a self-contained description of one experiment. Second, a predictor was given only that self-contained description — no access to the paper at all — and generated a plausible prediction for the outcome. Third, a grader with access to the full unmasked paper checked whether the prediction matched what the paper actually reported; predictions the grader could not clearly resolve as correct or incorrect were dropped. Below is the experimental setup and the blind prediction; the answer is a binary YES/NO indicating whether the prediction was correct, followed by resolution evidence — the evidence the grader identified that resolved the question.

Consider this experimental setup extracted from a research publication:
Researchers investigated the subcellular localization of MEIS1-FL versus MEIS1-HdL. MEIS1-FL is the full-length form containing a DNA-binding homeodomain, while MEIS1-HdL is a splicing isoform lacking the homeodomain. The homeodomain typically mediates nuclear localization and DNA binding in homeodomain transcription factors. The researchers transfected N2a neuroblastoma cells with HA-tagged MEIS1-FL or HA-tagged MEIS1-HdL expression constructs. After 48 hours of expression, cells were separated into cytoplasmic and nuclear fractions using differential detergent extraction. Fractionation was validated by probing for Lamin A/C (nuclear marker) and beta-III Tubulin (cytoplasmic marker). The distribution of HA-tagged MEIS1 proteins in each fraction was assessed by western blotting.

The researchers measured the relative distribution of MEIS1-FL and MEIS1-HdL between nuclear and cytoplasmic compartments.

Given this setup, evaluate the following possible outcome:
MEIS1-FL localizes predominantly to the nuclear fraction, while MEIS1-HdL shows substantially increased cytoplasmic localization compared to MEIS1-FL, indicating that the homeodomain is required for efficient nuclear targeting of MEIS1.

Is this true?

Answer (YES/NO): YES